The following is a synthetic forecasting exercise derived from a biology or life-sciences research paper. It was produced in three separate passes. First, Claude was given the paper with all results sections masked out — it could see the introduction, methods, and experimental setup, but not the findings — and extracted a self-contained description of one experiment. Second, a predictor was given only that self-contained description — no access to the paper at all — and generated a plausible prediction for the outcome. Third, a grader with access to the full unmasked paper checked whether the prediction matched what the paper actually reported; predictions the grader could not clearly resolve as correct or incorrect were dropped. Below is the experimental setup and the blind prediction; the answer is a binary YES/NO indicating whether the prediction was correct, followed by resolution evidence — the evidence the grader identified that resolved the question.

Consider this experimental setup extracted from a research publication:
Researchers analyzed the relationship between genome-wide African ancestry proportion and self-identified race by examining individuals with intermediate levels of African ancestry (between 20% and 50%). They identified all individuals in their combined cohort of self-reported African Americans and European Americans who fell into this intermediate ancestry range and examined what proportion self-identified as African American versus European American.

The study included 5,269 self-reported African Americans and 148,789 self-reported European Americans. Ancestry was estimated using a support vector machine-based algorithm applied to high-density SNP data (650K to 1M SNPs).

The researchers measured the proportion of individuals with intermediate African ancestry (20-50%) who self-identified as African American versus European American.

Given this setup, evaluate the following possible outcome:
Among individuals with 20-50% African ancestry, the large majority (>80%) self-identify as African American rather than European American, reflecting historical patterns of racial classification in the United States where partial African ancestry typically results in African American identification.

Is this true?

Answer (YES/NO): NO